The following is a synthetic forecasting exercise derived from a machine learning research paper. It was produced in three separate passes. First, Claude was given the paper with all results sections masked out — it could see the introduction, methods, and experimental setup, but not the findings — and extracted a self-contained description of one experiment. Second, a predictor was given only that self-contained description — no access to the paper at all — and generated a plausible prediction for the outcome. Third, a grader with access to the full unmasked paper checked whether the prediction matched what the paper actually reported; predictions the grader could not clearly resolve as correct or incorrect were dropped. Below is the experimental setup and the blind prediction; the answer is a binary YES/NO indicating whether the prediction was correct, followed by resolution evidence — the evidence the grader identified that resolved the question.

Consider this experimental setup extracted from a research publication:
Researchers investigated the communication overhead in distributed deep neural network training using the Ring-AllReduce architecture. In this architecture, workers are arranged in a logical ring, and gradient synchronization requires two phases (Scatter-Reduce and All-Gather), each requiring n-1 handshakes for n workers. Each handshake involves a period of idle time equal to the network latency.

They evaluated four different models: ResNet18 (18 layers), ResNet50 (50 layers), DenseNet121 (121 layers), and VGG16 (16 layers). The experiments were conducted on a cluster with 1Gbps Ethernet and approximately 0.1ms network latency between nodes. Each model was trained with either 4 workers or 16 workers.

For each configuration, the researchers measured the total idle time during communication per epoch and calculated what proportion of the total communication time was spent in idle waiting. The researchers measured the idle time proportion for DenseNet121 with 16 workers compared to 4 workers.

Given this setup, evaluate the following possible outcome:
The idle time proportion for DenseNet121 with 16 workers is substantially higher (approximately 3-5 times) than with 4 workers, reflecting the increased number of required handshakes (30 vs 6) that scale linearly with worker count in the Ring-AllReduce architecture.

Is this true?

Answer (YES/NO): NO